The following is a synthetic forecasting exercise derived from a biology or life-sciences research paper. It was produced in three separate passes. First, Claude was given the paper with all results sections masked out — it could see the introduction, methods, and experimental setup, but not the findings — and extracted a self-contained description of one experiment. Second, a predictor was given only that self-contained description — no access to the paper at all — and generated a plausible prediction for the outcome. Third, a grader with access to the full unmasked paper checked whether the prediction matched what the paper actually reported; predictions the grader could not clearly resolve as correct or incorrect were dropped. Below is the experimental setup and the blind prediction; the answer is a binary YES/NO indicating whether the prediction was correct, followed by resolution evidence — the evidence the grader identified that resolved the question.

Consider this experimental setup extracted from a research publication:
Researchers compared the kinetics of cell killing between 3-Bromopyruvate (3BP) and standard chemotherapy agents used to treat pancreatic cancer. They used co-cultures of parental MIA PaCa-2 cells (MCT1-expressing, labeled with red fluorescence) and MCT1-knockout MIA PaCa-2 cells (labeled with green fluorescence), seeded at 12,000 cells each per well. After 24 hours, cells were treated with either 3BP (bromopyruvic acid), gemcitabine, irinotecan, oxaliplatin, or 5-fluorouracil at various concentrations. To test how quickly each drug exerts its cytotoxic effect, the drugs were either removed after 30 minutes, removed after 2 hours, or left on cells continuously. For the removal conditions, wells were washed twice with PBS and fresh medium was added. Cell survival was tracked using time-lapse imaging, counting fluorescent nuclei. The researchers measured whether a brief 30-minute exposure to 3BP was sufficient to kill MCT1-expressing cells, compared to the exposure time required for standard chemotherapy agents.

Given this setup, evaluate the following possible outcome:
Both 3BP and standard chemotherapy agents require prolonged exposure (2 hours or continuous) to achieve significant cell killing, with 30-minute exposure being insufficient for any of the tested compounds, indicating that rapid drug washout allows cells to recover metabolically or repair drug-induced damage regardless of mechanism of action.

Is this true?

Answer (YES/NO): NO